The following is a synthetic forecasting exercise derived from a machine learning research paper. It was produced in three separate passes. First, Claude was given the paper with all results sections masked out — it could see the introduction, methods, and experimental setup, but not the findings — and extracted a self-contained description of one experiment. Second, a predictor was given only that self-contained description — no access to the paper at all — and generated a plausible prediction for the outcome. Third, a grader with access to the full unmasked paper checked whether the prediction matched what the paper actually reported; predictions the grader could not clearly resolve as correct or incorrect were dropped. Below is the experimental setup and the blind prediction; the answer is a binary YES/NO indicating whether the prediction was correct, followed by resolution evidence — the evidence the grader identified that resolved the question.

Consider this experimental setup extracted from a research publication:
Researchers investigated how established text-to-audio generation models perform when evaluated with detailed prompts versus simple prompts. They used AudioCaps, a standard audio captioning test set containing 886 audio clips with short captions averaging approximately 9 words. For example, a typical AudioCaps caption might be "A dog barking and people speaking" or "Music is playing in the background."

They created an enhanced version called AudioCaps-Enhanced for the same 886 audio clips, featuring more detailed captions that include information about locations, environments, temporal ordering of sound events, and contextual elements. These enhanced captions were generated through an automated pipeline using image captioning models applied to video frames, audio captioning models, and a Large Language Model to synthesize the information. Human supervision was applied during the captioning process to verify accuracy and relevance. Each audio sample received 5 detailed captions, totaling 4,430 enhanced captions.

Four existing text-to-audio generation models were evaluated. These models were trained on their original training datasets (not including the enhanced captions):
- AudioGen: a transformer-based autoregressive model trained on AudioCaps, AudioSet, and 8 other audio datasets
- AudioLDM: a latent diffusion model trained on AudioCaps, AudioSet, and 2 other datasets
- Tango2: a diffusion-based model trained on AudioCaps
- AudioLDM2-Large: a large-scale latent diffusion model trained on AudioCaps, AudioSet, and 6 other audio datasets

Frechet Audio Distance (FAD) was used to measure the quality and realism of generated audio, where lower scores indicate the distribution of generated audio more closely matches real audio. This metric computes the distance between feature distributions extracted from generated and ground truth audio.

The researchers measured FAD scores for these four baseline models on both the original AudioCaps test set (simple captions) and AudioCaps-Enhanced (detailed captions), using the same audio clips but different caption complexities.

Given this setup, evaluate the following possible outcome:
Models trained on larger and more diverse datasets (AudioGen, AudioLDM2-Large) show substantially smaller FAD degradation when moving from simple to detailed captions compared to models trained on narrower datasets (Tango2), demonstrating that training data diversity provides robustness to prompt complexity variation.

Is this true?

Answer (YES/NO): NO